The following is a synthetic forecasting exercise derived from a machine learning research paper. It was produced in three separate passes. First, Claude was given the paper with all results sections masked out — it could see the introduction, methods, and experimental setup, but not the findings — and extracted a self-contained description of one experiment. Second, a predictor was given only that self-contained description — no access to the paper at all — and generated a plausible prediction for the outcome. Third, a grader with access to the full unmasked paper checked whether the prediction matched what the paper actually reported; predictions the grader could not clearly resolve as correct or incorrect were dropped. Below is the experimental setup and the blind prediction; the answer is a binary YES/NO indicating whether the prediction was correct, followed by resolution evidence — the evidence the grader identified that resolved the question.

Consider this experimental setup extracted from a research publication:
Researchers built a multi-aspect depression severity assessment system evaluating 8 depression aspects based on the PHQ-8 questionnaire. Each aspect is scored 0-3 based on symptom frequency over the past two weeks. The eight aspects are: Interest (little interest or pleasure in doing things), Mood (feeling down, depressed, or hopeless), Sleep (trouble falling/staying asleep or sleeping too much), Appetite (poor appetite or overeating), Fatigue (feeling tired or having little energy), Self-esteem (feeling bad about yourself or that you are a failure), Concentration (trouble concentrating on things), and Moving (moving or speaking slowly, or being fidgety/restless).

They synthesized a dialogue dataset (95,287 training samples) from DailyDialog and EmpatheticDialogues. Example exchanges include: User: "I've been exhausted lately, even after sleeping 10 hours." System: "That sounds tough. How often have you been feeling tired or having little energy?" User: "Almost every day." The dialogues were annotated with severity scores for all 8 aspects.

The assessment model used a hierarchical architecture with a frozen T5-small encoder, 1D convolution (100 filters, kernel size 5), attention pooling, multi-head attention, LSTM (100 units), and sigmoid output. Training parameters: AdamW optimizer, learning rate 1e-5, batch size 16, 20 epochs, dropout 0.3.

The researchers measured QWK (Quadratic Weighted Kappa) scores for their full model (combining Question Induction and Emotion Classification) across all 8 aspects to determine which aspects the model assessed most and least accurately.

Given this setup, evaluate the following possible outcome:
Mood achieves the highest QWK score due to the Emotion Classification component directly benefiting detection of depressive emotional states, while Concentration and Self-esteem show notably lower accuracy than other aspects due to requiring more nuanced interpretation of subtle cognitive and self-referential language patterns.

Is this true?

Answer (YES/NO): NO